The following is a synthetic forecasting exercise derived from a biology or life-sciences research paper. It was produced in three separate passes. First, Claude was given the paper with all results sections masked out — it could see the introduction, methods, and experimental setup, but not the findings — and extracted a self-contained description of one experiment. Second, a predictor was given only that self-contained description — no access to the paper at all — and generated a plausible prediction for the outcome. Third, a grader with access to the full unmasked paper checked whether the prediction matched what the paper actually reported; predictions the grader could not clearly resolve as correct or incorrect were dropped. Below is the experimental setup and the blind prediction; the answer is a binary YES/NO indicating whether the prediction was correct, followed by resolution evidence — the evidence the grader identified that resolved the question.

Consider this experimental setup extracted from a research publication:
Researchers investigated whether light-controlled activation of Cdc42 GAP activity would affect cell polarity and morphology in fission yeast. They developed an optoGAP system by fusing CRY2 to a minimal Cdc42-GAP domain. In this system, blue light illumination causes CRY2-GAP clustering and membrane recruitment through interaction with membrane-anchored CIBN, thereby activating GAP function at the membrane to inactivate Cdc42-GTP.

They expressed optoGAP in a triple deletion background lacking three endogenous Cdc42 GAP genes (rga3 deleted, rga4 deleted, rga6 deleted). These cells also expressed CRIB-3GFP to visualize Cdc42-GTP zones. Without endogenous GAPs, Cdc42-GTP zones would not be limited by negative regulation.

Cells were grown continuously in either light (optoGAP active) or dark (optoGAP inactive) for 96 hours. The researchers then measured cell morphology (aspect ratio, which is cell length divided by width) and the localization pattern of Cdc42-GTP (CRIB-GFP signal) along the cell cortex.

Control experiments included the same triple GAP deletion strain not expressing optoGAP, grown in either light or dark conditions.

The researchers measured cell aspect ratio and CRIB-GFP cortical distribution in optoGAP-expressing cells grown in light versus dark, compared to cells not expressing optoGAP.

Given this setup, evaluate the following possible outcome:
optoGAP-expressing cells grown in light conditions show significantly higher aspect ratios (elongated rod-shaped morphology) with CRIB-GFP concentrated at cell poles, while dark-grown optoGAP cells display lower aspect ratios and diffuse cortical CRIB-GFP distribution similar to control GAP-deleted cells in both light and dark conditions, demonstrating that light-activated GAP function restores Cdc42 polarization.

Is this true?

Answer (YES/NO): NO